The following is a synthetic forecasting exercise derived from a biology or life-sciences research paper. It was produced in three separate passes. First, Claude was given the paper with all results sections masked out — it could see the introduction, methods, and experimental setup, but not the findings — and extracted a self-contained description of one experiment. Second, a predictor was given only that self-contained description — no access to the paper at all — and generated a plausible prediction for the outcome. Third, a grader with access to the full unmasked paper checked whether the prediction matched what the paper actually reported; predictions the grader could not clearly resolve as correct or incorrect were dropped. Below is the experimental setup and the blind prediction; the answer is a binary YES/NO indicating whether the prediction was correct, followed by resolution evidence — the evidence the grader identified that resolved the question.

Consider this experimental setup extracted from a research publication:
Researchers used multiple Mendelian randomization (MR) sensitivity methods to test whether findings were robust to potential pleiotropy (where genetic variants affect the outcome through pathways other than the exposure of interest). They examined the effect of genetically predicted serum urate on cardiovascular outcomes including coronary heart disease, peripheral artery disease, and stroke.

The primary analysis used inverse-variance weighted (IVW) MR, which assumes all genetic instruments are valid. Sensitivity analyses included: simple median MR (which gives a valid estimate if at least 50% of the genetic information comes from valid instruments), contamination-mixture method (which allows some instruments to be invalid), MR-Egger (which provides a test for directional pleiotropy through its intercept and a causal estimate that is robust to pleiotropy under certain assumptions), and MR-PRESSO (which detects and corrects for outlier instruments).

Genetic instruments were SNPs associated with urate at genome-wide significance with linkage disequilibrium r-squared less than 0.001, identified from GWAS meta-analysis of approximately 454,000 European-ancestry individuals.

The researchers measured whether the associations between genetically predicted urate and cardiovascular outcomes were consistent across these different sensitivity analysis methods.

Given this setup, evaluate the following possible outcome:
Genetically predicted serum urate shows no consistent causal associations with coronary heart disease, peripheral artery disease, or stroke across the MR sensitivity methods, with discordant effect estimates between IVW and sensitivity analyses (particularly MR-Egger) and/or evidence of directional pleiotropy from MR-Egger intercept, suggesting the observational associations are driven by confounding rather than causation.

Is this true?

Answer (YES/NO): NO